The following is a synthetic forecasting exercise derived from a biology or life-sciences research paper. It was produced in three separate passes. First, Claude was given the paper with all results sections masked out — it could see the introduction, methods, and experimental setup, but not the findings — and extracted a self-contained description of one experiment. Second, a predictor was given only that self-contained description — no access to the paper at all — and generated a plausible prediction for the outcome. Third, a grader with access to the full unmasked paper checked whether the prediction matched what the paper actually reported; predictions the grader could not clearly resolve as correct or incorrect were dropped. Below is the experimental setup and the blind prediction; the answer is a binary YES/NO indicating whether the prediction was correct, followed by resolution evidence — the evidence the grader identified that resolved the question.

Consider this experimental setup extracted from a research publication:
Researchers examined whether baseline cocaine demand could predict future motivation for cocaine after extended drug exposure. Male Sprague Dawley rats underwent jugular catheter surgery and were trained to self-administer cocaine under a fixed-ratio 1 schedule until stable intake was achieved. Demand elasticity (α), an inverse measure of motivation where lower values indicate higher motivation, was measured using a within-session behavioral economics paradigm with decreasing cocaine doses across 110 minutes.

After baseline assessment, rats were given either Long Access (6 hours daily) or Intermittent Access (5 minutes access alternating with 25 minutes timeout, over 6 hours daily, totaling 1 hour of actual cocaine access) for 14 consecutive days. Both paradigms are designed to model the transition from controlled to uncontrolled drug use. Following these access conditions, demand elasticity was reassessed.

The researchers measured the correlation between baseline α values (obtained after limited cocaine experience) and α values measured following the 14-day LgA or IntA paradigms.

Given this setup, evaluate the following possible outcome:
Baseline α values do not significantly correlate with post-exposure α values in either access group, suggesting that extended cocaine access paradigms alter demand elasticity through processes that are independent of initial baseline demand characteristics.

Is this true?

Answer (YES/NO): NO